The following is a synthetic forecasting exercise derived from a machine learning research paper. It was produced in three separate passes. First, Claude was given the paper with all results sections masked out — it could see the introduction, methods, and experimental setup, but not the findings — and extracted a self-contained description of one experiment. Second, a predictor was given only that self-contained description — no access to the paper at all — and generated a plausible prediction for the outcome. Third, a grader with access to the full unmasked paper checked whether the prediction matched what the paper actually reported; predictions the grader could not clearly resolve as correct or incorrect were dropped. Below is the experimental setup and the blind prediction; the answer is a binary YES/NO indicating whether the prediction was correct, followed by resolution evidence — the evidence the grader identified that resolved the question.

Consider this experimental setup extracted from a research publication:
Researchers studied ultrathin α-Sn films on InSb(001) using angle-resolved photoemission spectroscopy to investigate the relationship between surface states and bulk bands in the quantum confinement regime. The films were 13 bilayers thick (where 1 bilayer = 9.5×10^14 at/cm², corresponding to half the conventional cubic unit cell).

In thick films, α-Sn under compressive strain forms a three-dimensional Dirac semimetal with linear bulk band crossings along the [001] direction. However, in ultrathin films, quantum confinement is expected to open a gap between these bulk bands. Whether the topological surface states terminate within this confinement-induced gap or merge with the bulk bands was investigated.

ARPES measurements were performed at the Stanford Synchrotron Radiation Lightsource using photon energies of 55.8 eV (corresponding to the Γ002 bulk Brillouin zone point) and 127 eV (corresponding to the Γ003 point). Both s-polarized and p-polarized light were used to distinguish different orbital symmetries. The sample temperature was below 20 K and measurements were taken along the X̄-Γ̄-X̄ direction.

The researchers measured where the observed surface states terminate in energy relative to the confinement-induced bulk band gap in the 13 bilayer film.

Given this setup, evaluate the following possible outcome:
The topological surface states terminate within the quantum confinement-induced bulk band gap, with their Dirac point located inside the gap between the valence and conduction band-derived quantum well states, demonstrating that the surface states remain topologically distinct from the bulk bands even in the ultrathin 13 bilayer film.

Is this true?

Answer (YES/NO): YES